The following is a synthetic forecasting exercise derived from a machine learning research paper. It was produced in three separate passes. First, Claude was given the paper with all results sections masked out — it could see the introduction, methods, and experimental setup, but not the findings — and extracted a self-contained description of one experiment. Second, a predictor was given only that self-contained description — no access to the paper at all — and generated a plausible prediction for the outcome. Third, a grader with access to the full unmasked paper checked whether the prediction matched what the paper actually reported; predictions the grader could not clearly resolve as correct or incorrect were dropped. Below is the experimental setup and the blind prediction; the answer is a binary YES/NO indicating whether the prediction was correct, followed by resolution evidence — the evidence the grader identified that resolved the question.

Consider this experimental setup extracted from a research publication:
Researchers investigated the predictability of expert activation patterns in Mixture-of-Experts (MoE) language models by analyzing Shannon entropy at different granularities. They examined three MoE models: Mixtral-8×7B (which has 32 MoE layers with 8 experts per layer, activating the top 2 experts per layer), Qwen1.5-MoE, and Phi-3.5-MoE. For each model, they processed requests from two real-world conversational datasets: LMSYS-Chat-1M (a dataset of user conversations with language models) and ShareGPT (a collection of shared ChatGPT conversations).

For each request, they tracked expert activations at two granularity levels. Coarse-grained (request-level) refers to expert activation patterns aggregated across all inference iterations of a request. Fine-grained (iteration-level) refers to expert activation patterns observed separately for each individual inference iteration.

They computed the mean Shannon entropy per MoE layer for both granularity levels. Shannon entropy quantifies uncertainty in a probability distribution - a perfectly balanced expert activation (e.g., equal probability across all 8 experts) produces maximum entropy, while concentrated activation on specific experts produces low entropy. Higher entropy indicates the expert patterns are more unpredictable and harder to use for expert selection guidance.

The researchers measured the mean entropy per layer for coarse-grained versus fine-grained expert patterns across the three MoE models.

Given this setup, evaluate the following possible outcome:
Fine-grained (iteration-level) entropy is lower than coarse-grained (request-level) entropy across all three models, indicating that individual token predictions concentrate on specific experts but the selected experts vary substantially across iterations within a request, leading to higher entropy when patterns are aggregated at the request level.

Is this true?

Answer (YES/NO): YES